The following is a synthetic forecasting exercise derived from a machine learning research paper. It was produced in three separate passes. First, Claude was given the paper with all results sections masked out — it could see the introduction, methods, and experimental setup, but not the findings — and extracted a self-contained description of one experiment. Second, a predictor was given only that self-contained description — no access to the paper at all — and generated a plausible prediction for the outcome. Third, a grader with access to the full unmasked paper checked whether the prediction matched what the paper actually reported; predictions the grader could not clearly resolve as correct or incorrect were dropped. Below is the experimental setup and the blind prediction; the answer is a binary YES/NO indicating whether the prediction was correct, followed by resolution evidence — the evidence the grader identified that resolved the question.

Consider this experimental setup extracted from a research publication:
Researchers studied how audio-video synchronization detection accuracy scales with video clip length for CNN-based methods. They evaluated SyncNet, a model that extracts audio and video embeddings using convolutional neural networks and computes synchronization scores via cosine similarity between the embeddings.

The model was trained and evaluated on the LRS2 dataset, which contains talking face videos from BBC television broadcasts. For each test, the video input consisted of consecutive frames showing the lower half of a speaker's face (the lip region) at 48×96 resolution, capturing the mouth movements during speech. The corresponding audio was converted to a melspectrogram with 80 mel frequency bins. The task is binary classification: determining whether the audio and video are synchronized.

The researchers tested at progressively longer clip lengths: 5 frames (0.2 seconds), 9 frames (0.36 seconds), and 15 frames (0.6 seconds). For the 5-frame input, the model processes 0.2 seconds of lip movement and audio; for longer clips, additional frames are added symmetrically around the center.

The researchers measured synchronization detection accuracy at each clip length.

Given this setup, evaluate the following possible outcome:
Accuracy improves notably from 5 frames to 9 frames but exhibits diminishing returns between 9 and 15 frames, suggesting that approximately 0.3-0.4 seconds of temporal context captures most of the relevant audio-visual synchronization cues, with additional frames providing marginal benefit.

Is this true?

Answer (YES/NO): NO